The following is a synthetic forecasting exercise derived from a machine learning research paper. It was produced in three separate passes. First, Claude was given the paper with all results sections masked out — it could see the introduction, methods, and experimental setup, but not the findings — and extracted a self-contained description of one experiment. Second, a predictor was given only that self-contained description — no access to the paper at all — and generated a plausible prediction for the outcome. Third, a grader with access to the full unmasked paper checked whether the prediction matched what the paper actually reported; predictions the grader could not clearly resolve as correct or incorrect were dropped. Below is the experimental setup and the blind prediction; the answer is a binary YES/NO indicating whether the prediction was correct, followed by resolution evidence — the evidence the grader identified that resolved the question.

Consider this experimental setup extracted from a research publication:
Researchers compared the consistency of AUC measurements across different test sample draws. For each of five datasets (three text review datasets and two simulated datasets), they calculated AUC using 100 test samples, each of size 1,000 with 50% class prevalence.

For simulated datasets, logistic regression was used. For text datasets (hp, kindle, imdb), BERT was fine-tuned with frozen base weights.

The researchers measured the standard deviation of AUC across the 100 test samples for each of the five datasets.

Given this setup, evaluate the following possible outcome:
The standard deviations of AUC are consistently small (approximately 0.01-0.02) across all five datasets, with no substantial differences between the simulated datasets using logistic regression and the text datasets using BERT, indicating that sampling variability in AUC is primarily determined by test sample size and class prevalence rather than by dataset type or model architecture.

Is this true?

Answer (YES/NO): YES